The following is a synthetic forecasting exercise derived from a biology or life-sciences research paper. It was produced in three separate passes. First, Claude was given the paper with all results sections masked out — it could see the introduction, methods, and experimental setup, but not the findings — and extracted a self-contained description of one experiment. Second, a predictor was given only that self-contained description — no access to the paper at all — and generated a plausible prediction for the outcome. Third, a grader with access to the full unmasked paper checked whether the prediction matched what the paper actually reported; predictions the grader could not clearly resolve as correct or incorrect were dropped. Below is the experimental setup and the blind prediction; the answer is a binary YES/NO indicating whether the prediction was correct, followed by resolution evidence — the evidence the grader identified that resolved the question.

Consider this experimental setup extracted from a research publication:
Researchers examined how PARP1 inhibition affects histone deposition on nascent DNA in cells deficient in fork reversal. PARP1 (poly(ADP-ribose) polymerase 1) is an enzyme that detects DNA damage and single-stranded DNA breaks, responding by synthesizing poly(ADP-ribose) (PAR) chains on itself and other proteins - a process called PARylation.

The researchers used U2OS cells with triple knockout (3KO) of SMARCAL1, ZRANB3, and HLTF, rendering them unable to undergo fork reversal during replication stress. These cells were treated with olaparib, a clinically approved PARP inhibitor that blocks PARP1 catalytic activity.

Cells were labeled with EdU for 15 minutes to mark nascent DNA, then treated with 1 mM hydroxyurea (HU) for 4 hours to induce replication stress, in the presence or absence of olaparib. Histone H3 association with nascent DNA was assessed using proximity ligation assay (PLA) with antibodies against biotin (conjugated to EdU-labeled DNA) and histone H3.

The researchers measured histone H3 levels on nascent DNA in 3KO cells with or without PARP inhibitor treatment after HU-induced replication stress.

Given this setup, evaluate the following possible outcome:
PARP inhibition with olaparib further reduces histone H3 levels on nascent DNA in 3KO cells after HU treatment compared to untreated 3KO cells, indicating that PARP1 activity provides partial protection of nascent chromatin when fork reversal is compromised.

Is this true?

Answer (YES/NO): NO